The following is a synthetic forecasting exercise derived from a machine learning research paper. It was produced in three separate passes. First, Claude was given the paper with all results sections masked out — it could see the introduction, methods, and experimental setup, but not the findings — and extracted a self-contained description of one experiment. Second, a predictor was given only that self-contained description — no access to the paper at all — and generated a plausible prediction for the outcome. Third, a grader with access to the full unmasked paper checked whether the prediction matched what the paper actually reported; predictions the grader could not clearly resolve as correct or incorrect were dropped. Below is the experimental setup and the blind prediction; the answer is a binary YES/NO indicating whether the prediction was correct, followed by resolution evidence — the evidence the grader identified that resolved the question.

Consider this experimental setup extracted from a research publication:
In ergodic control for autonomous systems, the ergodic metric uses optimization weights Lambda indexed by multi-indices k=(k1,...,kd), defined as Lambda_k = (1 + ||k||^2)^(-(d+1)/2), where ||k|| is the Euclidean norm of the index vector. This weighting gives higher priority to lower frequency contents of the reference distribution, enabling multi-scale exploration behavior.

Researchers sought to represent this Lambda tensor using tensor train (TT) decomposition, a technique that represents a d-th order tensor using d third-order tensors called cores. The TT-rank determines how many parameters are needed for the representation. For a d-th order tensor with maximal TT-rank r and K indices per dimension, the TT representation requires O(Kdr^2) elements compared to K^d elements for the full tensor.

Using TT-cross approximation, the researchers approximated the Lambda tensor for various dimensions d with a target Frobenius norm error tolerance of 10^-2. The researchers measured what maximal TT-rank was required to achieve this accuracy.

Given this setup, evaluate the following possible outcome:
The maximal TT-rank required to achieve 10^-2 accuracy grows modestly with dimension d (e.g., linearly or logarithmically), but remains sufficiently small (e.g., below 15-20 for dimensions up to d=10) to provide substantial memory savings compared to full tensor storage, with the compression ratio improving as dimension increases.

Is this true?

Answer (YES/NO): NO